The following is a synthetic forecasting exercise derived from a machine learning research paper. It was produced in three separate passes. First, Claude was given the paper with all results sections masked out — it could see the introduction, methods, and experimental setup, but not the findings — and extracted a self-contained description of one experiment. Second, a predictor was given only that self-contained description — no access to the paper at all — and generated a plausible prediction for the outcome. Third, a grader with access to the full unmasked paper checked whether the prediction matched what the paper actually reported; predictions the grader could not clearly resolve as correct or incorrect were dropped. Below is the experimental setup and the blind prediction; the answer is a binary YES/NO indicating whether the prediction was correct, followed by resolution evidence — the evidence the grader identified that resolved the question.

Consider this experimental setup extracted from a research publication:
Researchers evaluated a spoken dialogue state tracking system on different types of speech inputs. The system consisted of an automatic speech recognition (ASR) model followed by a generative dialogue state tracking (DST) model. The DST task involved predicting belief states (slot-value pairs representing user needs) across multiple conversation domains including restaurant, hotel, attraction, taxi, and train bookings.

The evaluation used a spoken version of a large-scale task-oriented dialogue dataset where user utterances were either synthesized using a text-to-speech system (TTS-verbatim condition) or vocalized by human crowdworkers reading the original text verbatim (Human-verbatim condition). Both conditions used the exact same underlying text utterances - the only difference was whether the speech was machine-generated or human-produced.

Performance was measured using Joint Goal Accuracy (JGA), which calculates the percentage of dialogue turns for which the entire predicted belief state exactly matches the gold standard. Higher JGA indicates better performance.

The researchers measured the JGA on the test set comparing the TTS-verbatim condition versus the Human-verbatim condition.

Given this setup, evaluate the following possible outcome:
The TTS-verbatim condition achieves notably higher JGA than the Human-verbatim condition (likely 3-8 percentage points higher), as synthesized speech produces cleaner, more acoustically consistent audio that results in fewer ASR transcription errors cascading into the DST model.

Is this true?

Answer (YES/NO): YES